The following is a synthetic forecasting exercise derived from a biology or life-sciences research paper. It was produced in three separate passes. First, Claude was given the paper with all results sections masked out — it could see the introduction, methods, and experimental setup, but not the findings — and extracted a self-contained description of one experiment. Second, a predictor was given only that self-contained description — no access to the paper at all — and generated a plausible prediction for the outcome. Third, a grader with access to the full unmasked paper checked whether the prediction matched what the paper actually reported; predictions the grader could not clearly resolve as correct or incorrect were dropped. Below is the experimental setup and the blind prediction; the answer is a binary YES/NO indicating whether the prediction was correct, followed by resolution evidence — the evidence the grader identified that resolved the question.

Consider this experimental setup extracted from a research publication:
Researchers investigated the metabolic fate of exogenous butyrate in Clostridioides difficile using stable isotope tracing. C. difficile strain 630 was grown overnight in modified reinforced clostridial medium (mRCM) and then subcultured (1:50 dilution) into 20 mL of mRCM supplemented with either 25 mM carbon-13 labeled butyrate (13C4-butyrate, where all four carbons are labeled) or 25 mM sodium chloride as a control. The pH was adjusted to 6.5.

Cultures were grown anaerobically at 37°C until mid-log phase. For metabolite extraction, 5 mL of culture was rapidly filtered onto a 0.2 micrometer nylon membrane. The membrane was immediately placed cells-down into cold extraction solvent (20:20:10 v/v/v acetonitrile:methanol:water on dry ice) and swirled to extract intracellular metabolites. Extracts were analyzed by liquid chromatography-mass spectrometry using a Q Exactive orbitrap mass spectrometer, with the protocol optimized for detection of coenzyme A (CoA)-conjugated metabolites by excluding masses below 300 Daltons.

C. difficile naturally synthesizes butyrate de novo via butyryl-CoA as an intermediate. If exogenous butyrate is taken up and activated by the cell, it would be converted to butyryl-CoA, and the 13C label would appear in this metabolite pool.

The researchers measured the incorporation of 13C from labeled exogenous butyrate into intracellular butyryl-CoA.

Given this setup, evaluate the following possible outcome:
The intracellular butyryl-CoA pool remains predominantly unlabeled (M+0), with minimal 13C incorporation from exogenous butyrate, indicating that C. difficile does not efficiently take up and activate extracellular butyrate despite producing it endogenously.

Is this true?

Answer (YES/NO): NO